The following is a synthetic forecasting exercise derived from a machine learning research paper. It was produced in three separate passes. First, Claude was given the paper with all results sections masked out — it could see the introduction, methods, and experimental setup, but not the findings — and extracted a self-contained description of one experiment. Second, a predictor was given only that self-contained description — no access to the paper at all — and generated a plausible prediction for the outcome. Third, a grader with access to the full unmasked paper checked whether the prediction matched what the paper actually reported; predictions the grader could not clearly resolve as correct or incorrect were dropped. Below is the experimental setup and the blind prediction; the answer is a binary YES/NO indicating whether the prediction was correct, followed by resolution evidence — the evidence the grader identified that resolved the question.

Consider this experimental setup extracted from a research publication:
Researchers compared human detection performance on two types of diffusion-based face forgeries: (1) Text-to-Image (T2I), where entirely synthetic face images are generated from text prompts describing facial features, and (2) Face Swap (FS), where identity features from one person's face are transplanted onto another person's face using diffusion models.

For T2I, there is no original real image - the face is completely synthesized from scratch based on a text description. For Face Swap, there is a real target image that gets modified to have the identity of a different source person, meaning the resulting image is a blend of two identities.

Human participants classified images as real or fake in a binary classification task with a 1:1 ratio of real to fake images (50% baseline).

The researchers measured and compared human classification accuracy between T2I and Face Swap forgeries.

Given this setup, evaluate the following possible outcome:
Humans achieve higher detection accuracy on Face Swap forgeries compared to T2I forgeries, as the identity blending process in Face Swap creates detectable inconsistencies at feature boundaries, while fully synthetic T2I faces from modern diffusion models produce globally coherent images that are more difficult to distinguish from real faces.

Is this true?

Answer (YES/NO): NO